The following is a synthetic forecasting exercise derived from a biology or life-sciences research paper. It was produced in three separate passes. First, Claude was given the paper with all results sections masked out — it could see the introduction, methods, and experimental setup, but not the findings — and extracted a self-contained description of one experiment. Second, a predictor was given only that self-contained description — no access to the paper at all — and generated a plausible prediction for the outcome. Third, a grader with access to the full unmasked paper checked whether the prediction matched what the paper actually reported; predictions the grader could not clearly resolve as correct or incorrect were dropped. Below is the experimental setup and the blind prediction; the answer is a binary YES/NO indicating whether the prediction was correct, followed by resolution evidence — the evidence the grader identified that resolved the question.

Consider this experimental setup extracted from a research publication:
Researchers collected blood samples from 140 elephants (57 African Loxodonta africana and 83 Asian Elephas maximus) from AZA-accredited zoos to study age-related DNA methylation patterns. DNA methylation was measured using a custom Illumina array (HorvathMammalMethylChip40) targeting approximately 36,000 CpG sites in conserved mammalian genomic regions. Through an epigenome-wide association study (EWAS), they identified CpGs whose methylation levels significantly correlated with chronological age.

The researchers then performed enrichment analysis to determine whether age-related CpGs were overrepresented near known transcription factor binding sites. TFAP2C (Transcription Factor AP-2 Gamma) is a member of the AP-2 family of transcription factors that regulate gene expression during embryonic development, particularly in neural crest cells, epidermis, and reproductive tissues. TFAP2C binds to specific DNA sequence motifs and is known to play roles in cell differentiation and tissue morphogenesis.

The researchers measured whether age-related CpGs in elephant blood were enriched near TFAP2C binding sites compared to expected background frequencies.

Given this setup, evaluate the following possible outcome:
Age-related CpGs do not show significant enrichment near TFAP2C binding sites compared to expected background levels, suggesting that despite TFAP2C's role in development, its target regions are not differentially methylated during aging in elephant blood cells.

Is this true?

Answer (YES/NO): NO